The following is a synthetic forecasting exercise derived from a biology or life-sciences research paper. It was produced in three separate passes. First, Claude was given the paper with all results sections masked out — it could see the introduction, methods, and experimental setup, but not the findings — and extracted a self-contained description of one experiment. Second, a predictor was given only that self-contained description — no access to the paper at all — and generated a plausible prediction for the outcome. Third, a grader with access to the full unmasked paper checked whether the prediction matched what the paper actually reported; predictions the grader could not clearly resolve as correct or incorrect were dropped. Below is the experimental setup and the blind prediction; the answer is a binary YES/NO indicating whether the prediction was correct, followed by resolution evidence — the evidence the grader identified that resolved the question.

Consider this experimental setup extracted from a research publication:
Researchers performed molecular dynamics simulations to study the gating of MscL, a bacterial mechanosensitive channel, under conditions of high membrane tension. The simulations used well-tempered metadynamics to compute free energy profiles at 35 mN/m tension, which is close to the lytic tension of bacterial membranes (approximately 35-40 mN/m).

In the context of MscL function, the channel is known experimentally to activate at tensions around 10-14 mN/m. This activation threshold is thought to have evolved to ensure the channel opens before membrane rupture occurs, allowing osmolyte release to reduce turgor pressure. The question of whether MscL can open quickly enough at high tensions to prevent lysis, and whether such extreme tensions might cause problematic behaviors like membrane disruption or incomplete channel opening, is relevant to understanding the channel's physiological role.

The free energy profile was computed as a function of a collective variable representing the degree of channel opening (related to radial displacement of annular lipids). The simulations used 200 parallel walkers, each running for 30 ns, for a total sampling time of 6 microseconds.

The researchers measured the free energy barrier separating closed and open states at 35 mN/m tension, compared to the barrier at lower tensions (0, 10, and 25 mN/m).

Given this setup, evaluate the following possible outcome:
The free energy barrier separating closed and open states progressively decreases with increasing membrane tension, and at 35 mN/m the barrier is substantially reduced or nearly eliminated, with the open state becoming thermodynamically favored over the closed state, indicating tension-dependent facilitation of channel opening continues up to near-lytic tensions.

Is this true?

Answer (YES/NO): YES